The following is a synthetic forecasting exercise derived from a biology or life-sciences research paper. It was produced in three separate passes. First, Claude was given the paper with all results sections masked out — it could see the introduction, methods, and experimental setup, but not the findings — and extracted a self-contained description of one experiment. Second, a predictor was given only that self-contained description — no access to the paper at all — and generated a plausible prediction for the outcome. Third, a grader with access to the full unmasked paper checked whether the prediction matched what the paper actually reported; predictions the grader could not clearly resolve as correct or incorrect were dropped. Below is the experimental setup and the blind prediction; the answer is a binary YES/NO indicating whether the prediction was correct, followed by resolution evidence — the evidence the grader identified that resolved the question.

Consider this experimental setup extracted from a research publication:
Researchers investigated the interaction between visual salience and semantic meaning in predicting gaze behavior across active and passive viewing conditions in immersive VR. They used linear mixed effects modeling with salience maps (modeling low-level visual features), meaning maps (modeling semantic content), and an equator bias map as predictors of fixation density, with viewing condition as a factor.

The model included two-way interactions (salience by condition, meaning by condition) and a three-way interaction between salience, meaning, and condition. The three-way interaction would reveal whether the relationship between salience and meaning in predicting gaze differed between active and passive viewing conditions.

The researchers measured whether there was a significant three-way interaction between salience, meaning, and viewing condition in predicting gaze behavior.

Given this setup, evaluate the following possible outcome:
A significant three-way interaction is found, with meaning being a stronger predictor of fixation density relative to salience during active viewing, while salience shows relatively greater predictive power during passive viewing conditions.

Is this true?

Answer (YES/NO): YES